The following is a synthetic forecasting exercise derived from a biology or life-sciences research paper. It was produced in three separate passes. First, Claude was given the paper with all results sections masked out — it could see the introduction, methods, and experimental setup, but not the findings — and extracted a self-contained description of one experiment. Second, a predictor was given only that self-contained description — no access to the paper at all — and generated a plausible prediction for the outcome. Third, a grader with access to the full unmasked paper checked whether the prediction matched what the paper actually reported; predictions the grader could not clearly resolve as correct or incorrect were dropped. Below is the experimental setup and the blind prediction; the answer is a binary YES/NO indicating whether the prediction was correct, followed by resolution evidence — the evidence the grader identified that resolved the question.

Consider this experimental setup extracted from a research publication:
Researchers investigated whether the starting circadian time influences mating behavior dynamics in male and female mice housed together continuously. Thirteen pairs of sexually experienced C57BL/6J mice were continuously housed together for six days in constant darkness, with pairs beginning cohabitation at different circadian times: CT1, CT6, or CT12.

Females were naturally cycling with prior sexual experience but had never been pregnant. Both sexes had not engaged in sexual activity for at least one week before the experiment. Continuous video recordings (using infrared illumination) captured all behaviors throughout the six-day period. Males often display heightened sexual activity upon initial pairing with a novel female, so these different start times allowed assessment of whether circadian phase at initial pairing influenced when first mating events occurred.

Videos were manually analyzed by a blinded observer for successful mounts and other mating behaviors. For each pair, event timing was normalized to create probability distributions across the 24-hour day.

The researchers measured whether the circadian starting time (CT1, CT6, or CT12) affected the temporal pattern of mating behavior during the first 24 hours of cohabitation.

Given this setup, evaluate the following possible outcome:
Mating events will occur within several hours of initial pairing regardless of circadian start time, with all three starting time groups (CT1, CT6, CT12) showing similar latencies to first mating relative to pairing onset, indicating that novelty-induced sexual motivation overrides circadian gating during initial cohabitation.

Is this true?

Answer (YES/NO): NO